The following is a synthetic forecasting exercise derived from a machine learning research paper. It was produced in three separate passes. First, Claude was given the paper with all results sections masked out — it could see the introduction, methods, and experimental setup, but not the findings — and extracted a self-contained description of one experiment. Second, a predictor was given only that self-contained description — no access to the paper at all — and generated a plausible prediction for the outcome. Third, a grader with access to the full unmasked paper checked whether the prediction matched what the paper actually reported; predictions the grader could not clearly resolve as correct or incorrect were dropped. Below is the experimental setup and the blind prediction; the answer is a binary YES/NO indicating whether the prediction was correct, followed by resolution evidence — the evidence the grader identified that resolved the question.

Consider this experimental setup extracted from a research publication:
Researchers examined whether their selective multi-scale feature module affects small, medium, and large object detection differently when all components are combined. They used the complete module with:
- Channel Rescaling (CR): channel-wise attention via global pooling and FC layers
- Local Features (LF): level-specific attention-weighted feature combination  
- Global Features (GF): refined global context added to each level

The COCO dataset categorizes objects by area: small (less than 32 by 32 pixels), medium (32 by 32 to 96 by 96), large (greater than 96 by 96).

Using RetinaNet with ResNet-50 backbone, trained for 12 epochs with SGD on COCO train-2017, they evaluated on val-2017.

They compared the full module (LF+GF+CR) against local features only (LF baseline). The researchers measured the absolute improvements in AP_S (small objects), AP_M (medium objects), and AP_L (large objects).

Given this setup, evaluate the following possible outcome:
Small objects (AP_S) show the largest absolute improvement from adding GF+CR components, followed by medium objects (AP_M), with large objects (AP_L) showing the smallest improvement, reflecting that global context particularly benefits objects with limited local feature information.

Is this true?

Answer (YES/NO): NO